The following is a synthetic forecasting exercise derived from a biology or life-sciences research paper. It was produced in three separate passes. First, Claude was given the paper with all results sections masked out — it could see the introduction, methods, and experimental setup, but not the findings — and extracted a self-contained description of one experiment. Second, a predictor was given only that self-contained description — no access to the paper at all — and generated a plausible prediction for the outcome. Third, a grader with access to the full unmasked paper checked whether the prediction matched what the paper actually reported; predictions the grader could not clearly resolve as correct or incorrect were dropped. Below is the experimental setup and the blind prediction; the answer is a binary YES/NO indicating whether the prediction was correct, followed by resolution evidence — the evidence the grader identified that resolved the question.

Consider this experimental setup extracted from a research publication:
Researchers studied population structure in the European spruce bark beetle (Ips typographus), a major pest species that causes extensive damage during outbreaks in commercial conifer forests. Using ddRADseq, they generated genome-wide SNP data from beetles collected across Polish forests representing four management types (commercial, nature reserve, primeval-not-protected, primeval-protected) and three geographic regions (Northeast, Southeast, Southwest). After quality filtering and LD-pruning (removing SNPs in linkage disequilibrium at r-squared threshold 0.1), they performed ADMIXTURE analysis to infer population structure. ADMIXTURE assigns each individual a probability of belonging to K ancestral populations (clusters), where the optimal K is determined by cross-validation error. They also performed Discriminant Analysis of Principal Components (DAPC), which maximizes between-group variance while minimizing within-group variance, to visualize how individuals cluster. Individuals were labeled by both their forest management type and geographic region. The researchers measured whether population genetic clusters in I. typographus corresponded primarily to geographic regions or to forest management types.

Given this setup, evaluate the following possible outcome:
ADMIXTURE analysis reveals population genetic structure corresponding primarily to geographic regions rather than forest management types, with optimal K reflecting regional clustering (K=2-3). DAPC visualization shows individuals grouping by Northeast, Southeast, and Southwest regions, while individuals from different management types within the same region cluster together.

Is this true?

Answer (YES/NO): NO